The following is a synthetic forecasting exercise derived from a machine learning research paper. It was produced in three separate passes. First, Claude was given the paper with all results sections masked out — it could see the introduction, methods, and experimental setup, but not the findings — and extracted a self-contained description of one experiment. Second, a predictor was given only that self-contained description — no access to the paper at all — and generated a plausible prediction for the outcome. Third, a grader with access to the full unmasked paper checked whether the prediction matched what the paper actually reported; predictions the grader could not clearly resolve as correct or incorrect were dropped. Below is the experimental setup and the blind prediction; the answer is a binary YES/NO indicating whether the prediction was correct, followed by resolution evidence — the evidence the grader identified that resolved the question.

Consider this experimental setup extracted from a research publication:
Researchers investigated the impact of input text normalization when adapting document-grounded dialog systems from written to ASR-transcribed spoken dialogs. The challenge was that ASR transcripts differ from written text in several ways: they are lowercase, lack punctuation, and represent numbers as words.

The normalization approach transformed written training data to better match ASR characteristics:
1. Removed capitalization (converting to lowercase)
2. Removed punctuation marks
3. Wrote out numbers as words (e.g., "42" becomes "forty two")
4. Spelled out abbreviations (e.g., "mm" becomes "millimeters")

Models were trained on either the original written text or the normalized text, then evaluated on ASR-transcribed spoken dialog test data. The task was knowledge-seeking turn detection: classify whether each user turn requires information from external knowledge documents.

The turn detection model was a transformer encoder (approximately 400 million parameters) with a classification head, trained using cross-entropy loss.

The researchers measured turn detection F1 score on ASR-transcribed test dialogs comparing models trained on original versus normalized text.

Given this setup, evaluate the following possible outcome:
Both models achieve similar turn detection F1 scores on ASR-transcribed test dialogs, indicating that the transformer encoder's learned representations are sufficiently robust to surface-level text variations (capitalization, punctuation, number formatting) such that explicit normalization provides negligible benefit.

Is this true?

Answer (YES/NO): NO